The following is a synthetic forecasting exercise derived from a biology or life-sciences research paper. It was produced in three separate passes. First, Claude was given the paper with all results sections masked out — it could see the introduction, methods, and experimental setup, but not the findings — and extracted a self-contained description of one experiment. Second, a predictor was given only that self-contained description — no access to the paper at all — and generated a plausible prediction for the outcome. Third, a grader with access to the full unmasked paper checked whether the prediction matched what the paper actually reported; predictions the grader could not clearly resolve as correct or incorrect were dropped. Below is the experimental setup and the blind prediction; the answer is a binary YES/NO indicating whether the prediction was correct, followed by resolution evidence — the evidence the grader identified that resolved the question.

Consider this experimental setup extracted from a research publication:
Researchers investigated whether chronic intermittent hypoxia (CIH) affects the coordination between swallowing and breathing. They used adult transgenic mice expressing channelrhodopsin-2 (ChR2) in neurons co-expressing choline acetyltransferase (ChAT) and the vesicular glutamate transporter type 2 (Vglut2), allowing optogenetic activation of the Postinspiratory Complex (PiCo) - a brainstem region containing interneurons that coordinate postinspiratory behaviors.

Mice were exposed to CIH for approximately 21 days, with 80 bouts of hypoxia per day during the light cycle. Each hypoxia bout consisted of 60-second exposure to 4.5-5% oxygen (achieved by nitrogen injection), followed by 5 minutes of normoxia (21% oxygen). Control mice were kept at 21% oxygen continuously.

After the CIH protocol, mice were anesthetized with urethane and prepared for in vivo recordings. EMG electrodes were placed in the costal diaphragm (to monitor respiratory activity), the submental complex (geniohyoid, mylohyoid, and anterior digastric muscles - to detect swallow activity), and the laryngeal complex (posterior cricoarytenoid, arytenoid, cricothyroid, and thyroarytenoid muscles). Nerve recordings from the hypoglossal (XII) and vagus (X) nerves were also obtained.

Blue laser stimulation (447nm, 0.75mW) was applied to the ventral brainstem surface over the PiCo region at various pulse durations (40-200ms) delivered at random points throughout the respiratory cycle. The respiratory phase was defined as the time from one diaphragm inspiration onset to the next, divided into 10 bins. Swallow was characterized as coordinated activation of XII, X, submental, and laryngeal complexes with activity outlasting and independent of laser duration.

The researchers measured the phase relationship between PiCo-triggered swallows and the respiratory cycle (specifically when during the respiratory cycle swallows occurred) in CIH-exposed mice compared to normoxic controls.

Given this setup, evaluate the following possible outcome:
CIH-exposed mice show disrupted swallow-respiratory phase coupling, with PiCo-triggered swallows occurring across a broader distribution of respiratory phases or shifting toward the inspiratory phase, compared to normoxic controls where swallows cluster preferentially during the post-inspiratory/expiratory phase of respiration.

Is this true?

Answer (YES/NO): NO